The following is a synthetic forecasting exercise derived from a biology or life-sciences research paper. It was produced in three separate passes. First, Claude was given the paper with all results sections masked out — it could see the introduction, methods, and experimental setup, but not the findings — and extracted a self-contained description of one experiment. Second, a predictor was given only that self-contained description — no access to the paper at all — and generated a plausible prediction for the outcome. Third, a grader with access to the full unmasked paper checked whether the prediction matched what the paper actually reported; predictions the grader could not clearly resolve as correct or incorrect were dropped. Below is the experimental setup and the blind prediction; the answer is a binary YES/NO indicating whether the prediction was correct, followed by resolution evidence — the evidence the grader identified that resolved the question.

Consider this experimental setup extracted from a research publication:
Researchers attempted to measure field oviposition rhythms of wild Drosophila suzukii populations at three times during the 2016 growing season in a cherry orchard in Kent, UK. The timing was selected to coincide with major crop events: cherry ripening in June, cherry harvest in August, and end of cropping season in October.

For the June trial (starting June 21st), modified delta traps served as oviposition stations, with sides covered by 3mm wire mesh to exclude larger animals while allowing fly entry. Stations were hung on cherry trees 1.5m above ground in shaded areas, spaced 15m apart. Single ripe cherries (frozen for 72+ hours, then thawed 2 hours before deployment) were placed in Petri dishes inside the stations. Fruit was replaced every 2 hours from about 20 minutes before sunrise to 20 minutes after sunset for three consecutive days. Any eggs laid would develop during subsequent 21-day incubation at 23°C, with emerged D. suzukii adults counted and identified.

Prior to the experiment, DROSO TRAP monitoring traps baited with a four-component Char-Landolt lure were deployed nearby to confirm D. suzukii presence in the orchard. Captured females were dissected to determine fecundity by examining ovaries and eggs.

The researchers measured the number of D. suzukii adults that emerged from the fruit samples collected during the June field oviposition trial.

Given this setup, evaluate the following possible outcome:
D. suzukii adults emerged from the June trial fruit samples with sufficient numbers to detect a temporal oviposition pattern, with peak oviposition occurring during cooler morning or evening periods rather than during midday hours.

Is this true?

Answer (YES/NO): NO